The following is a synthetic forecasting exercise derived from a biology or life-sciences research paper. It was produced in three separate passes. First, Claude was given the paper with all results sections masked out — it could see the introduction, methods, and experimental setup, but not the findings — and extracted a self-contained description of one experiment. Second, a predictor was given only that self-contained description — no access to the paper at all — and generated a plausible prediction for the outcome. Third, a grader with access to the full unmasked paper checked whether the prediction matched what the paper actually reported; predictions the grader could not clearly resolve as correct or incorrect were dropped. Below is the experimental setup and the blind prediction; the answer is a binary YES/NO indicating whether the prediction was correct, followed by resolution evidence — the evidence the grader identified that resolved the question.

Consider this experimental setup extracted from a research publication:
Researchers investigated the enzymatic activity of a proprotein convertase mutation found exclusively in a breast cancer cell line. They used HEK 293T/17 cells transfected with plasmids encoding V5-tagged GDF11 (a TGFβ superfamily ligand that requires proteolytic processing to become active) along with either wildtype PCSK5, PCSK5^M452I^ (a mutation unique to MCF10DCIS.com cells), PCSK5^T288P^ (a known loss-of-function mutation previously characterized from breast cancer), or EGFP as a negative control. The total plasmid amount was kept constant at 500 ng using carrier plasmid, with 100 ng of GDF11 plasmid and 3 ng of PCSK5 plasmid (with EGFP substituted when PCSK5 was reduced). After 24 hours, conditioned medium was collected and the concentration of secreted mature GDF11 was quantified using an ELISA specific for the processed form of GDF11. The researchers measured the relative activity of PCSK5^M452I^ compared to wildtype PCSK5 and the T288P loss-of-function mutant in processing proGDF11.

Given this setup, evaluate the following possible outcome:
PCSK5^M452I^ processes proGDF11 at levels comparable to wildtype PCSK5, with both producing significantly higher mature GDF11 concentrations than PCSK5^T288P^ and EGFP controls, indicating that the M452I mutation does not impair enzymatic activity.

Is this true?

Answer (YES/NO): NO